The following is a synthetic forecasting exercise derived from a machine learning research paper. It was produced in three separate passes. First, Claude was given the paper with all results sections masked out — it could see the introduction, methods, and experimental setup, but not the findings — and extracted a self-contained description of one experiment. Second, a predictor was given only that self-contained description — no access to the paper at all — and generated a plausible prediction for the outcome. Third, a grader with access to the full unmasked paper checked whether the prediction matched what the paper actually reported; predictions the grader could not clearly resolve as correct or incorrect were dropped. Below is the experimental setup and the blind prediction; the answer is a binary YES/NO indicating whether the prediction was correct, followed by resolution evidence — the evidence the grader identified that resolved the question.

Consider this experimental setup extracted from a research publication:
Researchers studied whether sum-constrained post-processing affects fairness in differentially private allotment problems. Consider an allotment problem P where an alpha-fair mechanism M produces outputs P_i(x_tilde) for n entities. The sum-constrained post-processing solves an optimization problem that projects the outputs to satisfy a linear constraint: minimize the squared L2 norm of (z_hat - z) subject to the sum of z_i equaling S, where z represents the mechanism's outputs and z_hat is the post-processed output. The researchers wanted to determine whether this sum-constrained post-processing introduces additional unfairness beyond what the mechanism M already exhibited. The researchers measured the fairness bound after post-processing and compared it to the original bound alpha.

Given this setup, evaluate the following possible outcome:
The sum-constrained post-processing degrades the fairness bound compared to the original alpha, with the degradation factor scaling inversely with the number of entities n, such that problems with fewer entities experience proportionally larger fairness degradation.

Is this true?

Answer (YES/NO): NO